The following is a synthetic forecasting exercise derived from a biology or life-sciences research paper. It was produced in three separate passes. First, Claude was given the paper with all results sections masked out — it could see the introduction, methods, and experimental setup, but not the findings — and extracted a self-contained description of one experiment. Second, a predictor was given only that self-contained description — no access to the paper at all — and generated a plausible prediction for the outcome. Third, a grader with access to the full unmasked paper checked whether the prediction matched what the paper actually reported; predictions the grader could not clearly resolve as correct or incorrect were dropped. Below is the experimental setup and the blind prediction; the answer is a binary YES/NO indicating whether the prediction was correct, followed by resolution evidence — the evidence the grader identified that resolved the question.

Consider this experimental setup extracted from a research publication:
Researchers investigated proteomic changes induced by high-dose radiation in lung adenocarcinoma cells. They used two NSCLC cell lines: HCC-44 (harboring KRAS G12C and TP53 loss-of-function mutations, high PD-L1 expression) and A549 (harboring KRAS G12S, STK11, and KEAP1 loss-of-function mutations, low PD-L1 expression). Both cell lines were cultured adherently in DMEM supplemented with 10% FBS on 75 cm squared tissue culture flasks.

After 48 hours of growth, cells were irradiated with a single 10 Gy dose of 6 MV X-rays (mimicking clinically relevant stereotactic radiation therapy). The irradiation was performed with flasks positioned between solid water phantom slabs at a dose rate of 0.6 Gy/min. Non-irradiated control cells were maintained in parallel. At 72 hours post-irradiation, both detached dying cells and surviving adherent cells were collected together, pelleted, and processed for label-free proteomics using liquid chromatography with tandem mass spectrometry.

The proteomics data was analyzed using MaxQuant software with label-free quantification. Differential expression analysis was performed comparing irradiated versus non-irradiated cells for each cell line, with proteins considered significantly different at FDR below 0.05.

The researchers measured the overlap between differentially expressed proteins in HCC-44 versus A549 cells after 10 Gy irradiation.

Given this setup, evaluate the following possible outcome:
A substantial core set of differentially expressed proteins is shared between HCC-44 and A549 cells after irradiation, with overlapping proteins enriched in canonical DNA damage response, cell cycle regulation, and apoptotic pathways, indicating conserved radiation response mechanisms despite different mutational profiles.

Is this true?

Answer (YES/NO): NO